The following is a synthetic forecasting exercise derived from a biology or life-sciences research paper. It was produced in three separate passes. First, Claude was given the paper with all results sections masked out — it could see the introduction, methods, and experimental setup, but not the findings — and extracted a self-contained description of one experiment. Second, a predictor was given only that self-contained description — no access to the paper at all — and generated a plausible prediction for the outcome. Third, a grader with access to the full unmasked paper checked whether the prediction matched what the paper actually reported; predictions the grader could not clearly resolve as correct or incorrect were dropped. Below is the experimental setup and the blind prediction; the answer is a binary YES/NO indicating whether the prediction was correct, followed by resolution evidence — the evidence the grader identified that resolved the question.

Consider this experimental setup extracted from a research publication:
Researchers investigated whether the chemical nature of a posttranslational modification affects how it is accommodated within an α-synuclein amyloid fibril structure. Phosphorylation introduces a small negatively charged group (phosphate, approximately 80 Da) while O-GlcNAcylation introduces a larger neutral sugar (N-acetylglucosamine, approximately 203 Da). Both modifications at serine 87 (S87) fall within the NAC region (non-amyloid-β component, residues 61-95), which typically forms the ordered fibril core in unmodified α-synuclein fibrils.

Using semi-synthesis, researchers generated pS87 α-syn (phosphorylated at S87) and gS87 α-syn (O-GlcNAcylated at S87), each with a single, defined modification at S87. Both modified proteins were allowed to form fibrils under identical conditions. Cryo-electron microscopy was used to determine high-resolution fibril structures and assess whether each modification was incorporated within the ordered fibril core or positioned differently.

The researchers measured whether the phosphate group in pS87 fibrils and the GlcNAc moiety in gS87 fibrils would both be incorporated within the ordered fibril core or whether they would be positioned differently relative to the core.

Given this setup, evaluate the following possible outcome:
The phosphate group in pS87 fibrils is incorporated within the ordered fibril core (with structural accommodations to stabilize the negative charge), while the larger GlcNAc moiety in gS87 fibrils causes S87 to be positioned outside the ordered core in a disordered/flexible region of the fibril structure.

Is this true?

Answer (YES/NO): NO